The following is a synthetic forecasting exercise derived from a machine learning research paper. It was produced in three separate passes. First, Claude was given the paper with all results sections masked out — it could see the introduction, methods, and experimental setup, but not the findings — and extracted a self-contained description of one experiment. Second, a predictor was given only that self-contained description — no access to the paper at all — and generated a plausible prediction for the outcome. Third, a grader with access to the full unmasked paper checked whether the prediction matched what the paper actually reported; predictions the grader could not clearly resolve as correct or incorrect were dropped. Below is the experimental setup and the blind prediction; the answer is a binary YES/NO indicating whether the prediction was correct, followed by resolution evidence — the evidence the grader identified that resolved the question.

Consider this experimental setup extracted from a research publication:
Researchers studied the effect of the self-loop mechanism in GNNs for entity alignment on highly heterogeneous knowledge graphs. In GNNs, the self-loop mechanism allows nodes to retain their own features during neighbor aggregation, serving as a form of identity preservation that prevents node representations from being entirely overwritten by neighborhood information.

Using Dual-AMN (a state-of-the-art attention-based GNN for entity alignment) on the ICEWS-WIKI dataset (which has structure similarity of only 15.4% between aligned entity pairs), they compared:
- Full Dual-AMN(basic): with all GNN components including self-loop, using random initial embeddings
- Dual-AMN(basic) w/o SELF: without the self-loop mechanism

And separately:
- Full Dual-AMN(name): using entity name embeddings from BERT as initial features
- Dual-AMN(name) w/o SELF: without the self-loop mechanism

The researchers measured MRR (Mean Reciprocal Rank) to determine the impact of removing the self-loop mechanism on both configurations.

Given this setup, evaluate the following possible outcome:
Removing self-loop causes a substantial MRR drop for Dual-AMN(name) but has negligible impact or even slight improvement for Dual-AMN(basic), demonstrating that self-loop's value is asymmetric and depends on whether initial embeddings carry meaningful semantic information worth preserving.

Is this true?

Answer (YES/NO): NO